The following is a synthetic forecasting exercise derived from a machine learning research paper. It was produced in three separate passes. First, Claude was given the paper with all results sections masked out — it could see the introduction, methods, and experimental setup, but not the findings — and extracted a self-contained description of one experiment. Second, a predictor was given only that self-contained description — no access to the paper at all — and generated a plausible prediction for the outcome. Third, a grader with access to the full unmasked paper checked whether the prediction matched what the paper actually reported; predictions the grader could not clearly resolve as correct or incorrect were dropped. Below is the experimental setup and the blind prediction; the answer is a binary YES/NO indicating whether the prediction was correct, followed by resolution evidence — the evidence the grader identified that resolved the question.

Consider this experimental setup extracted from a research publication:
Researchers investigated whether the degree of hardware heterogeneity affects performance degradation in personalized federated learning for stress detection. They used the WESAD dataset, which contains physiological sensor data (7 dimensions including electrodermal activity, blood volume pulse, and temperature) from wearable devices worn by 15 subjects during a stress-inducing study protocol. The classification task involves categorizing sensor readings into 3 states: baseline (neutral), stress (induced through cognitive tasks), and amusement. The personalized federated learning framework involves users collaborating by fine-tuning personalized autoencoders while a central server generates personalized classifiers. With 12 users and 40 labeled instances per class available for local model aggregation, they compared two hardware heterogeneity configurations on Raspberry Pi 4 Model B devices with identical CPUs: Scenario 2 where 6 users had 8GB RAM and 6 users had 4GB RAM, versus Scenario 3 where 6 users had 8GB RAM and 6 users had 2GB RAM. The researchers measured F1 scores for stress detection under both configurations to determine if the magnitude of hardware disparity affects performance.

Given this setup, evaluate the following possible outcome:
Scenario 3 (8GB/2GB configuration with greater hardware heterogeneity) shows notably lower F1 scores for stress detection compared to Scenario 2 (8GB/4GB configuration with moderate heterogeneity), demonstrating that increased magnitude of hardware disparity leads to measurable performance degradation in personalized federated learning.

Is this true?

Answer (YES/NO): NO